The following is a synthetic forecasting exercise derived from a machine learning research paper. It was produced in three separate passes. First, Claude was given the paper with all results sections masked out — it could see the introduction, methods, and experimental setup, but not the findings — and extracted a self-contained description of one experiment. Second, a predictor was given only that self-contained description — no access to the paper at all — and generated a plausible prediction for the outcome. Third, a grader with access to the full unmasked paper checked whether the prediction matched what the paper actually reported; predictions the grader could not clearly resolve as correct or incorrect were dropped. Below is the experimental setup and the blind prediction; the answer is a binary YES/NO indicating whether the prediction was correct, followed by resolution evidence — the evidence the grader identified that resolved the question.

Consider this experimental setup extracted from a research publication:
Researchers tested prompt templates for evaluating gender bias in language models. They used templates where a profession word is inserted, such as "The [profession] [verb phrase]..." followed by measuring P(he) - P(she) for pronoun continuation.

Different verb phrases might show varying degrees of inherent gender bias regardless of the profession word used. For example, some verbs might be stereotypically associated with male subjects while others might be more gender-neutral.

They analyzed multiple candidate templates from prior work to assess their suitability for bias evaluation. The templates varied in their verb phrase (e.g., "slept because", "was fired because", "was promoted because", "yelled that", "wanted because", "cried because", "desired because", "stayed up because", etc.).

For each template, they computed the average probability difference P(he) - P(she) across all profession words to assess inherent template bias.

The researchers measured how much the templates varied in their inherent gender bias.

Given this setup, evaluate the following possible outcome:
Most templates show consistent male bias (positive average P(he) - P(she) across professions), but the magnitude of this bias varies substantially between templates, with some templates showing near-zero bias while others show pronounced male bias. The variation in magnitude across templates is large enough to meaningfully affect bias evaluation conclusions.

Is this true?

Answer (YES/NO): YES